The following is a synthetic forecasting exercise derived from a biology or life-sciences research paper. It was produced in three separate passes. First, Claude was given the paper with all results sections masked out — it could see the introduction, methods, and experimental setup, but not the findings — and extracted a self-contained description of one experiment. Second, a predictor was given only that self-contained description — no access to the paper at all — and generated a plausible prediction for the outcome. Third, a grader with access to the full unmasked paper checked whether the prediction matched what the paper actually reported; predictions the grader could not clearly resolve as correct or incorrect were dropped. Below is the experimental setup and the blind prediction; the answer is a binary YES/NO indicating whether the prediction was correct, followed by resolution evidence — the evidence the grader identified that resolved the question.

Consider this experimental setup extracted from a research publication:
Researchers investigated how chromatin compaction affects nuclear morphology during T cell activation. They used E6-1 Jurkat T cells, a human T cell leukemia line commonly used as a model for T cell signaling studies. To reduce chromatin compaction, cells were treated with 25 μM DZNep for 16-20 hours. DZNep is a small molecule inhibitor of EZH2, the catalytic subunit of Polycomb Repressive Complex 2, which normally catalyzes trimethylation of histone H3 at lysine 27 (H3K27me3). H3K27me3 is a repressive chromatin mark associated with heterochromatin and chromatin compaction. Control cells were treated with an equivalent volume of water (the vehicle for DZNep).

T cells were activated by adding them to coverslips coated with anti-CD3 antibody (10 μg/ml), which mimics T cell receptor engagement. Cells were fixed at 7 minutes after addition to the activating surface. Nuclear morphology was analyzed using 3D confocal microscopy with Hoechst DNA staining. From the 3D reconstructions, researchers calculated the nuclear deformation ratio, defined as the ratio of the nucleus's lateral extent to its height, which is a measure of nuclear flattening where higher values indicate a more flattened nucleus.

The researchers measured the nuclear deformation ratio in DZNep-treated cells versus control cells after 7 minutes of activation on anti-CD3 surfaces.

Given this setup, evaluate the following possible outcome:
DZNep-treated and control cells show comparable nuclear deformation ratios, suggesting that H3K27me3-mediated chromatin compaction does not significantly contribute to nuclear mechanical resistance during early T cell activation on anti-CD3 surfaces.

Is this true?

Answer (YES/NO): NO